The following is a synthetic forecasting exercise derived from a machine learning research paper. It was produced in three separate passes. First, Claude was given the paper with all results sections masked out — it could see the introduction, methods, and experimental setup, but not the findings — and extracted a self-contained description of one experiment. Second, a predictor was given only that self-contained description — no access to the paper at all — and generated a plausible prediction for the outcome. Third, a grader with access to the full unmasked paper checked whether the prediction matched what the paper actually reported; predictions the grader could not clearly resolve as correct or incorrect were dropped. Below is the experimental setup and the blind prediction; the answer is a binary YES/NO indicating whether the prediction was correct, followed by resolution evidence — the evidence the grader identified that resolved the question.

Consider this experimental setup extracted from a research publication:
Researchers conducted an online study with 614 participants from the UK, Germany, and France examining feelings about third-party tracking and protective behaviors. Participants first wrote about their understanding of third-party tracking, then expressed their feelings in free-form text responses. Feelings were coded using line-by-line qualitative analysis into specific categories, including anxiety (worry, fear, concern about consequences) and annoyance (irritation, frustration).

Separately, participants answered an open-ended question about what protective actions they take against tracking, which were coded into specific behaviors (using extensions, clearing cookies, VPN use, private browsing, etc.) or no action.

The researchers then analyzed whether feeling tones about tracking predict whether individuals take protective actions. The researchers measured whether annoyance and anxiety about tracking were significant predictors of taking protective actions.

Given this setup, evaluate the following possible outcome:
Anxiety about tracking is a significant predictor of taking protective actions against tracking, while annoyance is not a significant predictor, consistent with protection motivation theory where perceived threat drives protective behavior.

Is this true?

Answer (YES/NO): NO